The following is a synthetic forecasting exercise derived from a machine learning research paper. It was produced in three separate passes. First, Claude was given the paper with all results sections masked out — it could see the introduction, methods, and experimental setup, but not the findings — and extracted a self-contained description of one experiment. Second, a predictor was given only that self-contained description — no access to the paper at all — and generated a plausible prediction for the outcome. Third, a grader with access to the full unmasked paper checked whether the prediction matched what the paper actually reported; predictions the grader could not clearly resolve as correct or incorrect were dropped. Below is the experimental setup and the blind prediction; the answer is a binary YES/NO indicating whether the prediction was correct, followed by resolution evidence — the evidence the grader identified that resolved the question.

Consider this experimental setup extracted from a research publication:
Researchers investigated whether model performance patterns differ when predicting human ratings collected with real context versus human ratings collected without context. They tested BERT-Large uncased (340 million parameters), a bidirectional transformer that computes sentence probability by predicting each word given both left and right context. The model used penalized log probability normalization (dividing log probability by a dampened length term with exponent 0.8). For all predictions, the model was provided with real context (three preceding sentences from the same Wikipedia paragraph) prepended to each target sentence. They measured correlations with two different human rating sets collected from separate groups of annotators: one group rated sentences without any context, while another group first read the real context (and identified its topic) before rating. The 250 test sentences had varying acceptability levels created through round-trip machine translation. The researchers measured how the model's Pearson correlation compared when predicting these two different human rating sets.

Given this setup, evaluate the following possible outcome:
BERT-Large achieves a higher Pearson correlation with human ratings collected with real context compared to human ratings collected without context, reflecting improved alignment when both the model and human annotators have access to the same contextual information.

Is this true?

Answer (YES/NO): YES